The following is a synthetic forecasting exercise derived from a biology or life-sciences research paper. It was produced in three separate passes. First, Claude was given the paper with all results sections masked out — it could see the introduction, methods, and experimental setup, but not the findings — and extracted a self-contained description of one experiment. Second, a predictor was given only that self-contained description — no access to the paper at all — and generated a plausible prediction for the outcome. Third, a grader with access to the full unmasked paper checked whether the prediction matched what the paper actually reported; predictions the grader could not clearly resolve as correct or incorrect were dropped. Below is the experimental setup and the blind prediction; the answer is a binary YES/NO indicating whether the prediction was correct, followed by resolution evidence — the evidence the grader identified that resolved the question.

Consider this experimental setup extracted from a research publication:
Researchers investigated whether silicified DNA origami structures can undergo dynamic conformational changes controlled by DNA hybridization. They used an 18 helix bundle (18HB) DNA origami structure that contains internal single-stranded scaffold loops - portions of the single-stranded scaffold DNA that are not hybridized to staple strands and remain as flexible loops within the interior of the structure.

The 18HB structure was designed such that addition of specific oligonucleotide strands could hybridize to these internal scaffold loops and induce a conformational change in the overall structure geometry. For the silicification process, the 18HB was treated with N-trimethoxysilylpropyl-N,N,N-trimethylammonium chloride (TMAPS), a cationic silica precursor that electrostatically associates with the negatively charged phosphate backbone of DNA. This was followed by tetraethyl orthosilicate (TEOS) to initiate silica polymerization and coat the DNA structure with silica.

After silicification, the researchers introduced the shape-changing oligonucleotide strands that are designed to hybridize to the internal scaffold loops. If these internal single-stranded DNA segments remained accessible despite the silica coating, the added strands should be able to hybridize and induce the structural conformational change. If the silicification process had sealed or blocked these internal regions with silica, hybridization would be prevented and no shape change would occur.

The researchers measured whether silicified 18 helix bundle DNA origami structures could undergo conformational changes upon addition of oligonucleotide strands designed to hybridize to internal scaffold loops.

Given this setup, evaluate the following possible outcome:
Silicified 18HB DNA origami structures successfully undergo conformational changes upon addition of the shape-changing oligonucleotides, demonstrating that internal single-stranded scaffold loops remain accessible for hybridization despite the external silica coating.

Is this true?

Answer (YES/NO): YES